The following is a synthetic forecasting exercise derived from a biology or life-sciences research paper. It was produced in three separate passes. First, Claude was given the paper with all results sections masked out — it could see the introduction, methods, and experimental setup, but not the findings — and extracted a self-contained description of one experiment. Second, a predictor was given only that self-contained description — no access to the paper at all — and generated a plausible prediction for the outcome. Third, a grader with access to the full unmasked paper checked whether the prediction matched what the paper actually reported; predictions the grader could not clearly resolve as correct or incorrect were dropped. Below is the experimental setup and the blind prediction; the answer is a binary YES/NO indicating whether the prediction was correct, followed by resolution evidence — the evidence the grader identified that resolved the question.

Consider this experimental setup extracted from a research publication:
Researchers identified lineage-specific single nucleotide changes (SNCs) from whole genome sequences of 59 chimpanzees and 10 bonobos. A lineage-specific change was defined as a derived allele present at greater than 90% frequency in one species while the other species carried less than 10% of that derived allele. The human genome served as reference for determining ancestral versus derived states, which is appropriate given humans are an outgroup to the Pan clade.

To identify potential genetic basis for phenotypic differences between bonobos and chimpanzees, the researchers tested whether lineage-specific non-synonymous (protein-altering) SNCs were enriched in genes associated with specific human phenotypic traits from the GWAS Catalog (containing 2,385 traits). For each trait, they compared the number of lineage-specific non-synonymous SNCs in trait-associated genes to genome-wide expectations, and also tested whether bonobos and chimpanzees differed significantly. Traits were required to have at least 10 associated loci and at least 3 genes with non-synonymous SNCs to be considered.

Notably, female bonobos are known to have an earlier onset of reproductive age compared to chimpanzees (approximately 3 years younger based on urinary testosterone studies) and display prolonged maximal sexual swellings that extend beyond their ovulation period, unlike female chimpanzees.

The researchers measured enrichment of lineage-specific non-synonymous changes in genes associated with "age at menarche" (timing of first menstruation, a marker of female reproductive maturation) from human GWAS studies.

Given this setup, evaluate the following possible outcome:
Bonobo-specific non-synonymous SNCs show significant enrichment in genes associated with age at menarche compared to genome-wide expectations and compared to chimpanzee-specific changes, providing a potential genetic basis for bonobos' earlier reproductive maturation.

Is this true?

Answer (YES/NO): YES